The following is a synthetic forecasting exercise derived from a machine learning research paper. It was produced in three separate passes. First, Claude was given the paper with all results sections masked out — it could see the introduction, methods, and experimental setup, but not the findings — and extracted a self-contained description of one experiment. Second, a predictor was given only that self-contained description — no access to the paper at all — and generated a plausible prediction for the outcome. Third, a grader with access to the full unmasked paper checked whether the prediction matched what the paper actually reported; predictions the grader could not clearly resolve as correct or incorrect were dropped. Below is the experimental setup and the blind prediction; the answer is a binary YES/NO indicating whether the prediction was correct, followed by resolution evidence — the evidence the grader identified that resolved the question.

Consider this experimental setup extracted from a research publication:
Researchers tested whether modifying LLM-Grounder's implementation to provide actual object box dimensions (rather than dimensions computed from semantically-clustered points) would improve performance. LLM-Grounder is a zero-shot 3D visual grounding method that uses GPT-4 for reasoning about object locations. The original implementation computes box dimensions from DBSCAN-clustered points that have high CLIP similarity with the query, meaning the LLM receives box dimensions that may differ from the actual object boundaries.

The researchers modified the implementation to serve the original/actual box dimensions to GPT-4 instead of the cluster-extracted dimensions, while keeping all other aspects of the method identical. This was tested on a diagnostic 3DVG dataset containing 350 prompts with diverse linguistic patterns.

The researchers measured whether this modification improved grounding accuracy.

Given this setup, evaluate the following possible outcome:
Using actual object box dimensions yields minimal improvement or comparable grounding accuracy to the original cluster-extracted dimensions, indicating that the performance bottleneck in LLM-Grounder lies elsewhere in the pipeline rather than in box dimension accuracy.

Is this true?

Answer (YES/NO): NO